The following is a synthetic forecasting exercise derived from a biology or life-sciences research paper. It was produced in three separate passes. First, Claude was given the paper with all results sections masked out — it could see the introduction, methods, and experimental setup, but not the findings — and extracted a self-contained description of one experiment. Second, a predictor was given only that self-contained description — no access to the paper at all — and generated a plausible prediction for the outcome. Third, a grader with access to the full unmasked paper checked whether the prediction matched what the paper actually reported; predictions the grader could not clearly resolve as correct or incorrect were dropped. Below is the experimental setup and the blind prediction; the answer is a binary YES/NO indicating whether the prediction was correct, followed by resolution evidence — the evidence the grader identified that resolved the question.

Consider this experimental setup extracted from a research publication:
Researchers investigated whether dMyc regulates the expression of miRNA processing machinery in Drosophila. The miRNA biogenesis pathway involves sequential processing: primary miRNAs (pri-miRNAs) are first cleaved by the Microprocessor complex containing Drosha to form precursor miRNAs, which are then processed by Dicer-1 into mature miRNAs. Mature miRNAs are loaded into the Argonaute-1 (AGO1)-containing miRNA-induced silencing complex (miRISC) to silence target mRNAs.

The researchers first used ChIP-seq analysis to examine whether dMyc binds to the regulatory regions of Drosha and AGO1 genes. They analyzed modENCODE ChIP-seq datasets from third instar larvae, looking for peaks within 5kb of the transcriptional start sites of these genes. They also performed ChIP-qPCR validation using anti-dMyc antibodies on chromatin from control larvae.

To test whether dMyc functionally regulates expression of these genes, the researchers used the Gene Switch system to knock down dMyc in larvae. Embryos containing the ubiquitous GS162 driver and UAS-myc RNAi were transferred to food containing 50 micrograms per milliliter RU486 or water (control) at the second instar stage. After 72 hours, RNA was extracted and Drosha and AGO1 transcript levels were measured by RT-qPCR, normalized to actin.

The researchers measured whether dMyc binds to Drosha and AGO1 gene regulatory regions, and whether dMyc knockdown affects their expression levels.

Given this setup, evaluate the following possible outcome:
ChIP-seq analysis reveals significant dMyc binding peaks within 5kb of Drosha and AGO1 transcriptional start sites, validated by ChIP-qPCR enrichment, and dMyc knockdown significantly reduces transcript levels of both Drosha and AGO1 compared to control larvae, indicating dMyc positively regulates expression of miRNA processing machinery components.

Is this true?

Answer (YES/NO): YES